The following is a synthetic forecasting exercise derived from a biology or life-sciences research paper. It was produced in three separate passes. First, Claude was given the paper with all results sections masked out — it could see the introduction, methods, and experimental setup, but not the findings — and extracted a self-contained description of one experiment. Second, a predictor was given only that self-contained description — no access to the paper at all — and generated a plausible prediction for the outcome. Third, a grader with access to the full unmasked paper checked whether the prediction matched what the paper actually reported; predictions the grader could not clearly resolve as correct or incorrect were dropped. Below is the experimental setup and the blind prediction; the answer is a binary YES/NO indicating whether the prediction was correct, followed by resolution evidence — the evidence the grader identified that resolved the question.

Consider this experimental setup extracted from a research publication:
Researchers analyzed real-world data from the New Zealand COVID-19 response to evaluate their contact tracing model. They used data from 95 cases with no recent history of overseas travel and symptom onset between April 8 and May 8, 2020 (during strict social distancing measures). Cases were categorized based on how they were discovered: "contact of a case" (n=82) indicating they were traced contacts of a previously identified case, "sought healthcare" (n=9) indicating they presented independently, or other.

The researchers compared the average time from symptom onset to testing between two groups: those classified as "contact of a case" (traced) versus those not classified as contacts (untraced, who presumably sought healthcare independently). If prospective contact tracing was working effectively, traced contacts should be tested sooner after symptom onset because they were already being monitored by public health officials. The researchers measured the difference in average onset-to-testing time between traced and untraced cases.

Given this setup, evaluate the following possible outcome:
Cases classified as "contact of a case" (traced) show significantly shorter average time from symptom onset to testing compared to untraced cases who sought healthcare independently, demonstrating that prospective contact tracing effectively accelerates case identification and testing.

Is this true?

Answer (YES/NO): NO